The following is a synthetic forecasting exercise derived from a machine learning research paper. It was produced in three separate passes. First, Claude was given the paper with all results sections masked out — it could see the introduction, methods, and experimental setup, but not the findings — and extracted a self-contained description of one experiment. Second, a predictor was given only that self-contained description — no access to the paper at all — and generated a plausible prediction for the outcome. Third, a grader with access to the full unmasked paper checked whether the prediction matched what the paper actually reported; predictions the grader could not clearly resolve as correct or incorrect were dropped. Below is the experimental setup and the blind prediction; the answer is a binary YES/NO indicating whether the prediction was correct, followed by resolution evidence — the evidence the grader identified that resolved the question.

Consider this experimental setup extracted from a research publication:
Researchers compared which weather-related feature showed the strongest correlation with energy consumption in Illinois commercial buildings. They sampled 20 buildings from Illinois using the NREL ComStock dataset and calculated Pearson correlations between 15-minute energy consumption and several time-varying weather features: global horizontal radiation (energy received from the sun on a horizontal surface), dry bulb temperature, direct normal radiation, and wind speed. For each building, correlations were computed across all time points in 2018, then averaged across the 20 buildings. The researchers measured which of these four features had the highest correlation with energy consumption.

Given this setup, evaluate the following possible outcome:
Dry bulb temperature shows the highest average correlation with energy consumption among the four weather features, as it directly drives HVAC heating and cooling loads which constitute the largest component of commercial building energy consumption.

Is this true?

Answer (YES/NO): NO